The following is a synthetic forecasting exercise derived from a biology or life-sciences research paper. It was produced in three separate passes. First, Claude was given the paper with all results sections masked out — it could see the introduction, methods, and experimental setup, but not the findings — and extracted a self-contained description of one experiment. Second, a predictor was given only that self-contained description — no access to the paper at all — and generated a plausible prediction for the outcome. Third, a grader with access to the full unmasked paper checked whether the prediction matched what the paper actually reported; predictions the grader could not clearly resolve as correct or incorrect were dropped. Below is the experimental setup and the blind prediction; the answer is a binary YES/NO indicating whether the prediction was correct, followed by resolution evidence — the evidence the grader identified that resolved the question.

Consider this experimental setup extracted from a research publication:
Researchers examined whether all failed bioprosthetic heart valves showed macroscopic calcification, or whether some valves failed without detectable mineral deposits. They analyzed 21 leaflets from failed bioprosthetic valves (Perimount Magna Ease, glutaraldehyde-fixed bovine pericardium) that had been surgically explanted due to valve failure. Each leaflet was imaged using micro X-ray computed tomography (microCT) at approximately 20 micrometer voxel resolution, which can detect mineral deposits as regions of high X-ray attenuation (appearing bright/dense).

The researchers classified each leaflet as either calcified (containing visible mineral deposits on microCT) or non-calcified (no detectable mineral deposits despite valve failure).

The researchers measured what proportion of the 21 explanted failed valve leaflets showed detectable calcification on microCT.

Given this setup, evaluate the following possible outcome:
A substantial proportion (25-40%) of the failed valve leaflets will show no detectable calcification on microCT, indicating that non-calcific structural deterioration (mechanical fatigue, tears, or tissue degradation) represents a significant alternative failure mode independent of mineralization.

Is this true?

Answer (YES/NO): YES